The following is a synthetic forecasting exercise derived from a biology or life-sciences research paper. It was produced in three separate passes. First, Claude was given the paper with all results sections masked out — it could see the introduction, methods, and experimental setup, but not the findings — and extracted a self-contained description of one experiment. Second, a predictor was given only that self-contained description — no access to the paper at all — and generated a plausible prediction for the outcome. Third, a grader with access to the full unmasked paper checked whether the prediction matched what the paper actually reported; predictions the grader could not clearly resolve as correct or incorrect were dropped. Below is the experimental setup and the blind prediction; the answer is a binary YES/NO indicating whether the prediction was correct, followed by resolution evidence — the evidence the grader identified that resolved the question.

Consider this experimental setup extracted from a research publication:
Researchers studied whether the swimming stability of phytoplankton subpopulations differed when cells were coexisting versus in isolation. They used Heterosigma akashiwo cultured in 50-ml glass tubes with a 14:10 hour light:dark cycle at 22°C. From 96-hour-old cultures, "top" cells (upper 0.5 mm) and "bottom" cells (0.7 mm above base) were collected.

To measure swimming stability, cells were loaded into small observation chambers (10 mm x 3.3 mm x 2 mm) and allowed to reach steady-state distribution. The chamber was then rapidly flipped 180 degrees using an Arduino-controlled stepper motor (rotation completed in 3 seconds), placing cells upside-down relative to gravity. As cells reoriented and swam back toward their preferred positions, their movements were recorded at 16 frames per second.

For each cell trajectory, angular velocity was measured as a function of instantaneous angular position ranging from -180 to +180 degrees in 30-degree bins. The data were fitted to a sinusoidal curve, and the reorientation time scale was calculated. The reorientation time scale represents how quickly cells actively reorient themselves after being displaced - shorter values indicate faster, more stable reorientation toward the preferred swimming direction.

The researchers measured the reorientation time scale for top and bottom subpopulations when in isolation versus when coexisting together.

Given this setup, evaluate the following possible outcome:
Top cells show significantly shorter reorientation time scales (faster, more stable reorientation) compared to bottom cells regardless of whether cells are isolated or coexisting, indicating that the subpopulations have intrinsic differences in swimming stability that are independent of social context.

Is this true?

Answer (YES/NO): NO